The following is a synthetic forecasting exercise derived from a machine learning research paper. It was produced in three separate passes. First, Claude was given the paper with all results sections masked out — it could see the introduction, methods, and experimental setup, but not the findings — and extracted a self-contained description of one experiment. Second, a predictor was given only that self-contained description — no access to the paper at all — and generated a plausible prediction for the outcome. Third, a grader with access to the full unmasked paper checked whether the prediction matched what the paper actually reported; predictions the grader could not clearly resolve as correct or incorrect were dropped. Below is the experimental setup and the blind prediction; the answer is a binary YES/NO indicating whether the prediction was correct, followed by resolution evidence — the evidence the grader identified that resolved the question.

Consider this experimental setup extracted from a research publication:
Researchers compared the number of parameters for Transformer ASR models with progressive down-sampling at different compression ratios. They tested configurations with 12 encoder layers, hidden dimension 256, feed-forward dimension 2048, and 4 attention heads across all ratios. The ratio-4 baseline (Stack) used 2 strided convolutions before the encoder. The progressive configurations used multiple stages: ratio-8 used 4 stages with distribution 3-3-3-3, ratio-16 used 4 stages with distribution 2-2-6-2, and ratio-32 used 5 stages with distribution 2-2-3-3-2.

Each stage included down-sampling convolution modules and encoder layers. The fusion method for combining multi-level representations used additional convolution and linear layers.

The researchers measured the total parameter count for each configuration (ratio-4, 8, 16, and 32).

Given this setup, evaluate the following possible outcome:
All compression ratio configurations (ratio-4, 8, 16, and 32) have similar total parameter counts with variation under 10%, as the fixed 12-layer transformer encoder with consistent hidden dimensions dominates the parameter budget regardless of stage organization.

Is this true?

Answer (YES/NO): YES